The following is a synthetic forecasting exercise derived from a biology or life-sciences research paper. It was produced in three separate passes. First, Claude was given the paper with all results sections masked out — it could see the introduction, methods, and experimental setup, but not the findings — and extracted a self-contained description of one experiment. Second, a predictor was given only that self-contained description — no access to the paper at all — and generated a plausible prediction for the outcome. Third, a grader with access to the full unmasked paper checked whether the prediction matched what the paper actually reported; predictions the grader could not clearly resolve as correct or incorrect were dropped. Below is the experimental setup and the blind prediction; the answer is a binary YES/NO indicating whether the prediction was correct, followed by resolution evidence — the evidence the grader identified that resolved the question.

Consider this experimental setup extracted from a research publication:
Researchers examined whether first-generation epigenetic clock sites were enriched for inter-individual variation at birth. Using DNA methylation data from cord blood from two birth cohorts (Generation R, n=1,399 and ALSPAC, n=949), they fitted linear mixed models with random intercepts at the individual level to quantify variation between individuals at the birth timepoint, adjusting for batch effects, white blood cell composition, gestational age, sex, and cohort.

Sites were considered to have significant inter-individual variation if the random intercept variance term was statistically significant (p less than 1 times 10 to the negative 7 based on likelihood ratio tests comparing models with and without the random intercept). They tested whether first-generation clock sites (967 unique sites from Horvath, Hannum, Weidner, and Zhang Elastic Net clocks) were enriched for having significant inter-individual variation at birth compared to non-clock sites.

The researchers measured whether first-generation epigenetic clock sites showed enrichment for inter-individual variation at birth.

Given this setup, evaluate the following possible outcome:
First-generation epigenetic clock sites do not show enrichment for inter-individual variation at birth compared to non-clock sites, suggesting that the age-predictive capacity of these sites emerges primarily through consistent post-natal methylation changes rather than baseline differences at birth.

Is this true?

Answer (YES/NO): NO